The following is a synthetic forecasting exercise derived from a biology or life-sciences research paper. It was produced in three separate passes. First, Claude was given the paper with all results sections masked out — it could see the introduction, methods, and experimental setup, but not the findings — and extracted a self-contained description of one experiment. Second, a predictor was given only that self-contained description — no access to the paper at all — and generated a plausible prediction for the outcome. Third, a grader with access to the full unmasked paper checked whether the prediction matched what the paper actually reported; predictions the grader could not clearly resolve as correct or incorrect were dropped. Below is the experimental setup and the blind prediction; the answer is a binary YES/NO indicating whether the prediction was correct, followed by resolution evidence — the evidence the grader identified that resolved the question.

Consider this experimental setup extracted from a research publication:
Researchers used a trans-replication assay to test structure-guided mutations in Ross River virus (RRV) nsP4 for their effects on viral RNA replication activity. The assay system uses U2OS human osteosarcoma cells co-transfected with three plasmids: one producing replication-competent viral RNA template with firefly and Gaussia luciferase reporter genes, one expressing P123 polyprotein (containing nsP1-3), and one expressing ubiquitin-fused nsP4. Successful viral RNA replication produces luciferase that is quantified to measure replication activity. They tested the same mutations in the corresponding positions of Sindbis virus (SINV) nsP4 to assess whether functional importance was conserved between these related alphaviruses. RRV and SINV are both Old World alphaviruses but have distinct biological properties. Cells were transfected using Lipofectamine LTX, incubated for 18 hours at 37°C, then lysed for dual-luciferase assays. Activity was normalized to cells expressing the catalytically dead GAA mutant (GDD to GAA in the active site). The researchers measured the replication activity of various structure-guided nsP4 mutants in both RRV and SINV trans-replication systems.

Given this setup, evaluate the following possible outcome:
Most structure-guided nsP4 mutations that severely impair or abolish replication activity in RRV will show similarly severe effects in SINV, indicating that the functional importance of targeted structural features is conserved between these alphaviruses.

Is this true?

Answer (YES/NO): YES